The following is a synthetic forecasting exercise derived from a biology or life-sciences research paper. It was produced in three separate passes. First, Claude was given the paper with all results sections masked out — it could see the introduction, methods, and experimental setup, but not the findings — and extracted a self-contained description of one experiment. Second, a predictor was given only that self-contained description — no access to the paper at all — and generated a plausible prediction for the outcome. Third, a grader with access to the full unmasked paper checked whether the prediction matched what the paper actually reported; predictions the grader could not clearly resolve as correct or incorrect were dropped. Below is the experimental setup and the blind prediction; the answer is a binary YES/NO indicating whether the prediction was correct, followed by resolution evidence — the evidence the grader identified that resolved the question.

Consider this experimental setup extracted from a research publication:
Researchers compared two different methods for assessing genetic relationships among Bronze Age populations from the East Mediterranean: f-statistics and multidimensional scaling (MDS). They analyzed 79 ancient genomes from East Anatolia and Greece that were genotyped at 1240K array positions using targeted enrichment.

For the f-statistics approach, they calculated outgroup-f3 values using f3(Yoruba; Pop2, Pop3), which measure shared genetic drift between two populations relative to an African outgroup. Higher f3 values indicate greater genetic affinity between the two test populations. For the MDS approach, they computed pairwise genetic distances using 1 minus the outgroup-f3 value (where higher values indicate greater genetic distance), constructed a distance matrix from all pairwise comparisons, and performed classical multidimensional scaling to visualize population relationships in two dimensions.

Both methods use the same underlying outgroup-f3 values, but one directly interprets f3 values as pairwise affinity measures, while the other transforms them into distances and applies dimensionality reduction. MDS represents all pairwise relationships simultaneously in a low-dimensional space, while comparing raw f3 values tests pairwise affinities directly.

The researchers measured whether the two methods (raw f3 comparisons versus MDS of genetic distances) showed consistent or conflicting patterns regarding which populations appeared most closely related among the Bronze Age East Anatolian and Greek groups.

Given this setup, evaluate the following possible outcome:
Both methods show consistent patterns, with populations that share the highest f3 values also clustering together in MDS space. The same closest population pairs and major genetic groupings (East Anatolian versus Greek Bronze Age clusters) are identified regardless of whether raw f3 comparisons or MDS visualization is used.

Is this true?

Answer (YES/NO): NO